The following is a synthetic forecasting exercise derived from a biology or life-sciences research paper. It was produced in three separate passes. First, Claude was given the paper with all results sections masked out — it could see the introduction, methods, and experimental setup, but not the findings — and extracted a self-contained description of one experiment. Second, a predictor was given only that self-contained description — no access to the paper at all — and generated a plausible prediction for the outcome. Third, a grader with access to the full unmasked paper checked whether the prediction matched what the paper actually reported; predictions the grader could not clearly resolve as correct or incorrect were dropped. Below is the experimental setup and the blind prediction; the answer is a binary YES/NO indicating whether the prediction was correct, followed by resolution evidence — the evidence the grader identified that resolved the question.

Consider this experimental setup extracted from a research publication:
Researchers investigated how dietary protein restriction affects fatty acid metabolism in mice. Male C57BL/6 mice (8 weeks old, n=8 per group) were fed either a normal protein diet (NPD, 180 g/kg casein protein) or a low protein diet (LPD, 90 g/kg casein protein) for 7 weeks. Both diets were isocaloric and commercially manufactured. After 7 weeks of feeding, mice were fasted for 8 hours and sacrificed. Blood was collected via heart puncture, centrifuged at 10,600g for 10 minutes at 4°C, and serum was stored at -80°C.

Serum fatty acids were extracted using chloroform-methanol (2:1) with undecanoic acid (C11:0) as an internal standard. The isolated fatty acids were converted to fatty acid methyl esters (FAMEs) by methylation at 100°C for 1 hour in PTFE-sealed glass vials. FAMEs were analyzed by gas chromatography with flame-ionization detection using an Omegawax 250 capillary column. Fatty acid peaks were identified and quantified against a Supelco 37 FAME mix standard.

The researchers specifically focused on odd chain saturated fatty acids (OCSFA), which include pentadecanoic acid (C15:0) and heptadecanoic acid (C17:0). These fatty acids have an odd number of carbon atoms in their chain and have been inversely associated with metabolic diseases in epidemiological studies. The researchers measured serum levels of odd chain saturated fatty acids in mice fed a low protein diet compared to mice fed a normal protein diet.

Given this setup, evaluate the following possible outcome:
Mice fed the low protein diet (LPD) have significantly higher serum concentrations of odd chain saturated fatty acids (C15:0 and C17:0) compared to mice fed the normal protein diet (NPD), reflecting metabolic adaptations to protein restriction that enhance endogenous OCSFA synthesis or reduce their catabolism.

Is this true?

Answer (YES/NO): NO